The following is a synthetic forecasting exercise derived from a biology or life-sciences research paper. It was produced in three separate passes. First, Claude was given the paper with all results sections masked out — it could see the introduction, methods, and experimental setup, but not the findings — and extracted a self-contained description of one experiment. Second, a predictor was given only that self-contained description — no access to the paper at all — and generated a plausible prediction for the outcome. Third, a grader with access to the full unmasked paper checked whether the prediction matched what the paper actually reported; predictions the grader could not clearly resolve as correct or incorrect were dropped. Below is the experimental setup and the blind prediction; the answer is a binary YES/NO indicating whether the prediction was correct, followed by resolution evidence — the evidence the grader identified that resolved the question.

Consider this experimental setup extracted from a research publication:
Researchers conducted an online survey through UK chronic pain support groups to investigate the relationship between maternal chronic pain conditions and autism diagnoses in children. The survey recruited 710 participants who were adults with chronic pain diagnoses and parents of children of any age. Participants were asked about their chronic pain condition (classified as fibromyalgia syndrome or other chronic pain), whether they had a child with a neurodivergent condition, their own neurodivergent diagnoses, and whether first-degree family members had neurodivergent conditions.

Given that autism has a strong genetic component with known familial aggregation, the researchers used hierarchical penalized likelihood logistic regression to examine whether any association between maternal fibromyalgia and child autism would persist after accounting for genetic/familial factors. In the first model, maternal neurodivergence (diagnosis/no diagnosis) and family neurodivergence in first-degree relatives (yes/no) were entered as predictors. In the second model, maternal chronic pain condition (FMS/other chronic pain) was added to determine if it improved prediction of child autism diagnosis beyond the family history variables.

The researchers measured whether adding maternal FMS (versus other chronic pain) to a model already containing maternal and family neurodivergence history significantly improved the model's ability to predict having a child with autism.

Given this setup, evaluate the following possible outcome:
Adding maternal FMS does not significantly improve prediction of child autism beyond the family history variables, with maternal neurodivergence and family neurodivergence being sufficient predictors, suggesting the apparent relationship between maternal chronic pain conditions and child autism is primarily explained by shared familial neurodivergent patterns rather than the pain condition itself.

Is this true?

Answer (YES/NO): NO